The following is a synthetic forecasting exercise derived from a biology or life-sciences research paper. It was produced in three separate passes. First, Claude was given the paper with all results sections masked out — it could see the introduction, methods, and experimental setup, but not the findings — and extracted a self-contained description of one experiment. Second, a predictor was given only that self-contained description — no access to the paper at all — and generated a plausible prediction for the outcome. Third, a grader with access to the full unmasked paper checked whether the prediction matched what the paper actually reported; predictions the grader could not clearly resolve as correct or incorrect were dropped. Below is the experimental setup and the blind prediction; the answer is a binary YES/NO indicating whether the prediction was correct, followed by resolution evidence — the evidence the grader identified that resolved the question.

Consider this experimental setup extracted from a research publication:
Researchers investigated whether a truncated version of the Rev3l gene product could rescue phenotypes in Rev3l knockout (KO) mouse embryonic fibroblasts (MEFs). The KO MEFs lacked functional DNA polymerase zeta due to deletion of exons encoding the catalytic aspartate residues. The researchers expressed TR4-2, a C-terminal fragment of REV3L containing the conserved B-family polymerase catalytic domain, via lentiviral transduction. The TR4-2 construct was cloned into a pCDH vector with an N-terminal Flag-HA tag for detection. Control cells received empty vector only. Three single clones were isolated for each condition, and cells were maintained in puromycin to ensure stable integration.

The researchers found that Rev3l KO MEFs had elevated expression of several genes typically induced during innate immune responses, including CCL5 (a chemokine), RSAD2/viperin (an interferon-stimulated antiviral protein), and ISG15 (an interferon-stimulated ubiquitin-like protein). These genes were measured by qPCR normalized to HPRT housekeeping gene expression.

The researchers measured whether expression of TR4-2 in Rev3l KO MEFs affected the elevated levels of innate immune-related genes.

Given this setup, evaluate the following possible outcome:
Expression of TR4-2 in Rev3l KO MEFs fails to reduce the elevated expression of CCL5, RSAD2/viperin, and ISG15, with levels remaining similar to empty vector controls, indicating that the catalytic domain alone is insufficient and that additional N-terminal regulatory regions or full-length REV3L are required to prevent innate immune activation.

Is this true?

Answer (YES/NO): NO